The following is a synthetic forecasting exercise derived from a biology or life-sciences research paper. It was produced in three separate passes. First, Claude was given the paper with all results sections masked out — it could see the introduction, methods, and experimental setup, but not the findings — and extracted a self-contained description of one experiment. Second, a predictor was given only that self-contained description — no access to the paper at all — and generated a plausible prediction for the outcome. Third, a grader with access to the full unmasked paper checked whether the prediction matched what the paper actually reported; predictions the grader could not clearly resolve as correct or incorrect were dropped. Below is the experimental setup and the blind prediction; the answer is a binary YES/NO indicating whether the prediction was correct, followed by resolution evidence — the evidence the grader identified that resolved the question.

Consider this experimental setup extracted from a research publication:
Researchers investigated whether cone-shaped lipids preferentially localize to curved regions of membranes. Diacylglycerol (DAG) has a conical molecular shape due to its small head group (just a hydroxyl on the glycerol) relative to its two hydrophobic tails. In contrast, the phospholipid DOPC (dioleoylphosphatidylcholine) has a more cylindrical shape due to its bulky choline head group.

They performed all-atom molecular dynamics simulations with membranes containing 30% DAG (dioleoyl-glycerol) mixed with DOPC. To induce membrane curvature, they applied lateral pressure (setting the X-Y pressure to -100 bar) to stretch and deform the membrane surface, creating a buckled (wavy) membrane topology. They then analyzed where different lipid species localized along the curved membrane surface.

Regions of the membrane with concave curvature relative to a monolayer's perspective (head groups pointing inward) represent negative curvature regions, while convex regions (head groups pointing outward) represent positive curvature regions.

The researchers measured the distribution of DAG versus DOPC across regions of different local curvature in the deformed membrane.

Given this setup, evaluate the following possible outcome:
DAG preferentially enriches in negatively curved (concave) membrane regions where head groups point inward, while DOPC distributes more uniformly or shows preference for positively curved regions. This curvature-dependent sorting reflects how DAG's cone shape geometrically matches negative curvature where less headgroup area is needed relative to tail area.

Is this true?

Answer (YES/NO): YES